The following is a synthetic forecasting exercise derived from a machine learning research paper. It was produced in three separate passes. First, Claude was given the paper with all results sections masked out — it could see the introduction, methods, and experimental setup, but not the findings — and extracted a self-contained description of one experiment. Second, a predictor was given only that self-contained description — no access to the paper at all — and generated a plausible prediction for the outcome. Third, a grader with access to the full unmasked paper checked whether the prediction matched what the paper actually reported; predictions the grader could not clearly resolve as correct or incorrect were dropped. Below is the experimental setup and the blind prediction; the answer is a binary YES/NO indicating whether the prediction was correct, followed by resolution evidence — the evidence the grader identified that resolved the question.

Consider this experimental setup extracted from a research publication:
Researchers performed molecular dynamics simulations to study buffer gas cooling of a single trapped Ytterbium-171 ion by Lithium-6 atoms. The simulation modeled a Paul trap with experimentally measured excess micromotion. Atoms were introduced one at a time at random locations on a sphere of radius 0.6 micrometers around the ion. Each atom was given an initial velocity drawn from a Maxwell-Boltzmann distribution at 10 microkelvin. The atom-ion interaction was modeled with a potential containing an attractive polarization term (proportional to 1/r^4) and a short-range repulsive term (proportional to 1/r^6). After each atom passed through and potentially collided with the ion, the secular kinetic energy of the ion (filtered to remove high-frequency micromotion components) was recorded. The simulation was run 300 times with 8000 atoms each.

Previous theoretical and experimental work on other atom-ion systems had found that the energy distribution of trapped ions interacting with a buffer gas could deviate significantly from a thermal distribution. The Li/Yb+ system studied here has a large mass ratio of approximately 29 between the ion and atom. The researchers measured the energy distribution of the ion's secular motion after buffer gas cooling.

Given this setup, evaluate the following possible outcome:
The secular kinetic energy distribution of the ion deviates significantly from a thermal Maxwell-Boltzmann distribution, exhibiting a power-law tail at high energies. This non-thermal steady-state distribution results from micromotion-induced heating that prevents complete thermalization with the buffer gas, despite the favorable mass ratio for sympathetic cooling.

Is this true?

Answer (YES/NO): NO